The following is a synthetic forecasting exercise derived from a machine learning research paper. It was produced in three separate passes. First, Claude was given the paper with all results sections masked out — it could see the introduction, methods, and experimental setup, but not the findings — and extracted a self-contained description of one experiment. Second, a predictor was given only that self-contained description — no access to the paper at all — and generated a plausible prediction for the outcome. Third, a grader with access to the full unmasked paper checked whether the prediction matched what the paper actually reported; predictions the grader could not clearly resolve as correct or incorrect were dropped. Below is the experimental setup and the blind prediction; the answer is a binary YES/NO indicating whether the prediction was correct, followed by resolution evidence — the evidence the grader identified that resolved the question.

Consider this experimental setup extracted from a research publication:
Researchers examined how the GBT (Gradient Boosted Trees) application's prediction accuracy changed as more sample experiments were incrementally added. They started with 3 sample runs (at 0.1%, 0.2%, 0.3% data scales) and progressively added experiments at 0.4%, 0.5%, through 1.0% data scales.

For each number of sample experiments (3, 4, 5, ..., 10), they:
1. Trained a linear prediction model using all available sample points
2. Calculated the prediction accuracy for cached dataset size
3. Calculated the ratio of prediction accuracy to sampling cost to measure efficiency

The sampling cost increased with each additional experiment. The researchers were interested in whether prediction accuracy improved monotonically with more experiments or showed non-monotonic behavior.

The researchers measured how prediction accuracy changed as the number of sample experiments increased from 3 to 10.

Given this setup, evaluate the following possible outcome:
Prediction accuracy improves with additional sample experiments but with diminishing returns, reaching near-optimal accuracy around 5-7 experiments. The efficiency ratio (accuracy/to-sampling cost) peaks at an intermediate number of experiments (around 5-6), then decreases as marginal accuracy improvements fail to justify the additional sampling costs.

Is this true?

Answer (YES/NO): NO